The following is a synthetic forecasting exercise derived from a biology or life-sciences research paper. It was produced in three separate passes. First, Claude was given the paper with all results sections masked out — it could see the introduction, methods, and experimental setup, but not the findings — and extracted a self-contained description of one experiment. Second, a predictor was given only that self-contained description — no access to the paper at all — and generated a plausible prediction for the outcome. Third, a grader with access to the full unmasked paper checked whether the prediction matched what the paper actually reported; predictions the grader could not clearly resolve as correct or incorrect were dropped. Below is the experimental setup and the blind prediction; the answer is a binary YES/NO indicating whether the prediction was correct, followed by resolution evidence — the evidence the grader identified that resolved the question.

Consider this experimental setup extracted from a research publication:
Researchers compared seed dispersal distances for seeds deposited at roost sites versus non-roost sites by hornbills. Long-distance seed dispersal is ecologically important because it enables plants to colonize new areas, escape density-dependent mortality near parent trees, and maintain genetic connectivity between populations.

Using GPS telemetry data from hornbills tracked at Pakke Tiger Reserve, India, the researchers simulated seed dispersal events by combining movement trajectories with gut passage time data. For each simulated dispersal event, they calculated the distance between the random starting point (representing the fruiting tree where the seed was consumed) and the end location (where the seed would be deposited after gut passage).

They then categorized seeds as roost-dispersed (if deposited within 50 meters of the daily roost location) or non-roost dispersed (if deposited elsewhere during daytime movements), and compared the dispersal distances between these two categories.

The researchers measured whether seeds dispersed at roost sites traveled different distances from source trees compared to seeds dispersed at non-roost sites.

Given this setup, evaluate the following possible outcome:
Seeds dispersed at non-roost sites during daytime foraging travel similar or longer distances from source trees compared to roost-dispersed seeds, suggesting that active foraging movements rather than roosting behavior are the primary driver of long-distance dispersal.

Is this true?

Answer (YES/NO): NO